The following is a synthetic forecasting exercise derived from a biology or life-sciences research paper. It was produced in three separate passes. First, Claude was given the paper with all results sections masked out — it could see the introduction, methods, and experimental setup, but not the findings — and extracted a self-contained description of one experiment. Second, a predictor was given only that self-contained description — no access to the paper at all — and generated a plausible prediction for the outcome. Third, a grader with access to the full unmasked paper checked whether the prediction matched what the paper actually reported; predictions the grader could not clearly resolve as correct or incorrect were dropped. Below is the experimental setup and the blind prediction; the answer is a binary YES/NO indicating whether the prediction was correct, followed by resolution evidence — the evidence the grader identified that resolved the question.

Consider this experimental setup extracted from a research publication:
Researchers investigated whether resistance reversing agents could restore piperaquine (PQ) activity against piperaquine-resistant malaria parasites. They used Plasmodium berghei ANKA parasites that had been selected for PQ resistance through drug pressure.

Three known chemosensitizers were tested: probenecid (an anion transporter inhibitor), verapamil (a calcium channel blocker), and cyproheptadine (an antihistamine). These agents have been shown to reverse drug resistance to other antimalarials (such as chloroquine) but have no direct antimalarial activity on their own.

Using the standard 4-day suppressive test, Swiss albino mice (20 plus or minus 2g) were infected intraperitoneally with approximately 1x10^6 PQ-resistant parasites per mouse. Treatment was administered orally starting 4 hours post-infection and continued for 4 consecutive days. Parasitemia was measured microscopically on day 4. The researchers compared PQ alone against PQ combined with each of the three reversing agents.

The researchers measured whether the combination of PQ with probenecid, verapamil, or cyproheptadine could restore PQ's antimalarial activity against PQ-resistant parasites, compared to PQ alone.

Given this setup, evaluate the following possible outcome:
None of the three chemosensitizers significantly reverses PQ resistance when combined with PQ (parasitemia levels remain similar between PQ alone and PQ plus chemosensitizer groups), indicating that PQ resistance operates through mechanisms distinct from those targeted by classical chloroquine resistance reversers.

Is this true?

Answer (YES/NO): YES